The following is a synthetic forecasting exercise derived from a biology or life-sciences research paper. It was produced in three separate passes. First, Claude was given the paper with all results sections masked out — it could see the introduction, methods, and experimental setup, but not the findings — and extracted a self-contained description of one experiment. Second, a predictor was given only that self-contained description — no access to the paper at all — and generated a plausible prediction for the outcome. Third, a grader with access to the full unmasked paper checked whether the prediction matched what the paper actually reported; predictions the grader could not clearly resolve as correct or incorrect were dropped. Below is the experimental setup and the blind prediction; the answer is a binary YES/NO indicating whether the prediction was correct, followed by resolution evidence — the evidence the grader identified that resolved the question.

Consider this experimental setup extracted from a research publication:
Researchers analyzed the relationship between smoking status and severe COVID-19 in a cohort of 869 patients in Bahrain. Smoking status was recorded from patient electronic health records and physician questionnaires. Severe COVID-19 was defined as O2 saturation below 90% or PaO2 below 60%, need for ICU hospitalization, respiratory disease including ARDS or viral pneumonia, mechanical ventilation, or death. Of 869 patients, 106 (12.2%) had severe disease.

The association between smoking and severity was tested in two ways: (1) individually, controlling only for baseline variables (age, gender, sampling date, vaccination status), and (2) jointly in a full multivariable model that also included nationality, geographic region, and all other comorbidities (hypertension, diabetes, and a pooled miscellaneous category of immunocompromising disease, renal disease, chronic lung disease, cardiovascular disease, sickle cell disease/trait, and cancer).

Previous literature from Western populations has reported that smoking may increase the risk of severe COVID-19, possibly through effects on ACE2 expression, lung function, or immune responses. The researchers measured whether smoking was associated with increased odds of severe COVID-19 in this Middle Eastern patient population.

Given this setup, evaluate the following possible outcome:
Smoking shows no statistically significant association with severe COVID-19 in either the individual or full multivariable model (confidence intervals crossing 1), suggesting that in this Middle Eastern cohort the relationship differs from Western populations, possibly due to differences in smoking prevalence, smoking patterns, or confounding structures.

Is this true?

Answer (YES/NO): YES